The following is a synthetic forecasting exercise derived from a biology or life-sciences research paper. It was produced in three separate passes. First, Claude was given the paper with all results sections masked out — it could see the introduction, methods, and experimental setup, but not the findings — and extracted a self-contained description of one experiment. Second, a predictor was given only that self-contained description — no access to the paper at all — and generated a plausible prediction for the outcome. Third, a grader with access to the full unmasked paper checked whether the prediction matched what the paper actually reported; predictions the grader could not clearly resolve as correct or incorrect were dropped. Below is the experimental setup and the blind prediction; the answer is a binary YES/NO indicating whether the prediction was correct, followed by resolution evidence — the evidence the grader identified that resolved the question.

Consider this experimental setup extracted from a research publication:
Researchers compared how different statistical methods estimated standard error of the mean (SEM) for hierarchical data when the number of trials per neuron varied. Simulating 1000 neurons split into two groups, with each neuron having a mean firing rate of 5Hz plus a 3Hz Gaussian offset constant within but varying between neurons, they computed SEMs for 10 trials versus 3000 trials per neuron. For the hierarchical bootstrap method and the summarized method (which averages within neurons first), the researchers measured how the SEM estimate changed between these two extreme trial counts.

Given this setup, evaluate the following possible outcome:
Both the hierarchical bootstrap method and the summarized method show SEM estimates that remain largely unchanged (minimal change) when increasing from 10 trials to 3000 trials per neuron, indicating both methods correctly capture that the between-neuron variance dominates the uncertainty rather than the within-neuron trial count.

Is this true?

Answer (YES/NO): YES